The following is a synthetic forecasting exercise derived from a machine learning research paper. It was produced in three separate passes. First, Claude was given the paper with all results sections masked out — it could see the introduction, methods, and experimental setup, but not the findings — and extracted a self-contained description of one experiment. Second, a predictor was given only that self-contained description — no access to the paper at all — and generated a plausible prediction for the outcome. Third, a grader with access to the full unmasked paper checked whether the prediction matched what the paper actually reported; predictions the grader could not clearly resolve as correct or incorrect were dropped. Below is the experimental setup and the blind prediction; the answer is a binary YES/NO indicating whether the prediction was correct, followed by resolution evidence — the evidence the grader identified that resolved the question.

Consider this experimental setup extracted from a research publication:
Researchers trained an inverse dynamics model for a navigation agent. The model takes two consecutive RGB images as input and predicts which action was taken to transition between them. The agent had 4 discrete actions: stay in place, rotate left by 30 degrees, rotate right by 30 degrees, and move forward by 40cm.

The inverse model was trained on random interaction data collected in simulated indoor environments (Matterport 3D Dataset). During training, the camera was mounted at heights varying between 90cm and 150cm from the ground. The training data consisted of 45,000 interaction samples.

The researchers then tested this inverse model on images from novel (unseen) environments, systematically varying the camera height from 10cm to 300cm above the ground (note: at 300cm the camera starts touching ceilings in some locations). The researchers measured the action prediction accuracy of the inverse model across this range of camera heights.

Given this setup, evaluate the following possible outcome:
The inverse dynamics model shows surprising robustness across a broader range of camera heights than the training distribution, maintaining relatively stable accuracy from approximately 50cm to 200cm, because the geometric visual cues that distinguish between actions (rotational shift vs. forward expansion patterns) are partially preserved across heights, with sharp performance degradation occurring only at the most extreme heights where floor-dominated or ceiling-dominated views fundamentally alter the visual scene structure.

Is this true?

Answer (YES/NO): NO